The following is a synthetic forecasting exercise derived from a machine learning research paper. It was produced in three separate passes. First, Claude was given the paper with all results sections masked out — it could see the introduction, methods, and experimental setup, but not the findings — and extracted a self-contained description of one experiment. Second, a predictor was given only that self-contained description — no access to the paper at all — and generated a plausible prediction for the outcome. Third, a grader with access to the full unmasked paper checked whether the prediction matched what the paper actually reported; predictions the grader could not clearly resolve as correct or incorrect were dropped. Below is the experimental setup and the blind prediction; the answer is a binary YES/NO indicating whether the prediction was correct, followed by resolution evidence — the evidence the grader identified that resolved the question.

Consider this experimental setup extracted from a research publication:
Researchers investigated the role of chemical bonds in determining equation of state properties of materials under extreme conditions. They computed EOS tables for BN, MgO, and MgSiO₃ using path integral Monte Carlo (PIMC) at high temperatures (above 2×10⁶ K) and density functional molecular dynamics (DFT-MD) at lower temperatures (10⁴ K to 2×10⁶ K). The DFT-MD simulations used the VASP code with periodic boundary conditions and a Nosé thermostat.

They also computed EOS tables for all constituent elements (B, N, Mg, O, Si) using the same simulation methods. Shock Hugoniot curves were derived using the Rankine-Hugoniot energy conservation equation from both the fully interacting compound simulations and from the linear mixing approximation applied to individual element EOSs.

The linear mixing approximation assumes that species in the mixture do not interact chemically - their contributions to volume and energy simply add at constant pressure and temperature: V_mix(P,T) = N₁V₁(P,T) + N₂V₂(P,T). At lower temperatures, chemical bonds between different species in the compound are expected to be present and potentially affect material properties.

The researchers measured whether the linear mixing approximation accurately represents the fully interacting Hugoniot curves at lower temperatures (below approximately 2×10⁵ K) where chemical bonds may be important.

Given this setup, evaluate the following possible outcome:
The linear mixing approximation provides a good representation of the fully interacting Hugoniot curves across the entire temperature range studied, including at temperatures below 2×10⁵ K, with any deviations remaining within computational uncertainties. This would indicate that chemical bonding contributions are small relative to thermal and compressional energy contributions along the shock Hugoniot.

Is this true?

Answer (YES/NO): NO